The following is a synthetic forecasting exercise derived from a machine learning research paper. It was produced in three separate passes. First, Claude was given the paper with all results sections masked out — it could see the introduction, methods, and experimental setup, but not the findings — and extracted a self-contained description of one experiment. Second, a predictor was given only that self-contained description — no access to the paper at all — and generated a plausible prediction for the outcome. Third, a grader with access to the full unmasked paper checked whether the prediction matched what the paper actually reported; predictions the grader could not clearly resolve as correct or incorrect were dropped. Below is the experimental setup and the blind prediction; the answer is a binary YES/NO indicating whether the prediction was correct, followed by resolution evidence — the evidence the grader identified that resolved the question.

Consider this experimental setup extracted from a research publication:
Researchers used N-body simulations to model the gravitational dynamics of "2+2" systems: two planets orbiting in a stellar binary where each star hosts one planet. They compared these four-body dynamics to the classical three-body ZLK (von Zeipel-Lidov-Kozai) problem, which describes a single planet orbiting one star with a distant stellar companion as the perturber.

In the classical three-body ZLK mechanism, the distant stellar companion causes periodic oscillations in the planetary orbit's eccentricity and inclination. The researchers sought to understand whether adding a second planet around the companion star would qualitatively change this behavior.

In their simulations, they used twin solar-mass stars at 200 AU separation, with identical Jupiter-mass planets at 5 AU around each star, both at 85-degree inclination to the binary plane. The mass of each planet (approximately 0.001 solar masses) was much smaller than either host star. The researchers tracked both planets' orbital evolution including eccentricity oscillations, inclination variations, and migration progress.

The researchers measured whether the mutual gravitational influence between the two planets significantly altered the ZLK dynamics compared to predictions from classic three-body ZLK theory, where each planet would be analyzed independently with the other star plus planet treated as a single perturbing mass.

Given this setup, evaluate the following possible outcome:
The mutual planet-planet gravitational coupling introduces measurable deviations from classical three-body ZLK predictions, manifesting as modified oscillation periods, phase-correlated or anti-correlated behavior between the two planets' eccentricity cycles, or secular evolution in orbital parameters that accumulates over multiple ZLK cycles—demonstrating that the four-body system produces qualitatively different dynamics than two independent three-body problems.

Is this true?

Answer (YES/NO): NO